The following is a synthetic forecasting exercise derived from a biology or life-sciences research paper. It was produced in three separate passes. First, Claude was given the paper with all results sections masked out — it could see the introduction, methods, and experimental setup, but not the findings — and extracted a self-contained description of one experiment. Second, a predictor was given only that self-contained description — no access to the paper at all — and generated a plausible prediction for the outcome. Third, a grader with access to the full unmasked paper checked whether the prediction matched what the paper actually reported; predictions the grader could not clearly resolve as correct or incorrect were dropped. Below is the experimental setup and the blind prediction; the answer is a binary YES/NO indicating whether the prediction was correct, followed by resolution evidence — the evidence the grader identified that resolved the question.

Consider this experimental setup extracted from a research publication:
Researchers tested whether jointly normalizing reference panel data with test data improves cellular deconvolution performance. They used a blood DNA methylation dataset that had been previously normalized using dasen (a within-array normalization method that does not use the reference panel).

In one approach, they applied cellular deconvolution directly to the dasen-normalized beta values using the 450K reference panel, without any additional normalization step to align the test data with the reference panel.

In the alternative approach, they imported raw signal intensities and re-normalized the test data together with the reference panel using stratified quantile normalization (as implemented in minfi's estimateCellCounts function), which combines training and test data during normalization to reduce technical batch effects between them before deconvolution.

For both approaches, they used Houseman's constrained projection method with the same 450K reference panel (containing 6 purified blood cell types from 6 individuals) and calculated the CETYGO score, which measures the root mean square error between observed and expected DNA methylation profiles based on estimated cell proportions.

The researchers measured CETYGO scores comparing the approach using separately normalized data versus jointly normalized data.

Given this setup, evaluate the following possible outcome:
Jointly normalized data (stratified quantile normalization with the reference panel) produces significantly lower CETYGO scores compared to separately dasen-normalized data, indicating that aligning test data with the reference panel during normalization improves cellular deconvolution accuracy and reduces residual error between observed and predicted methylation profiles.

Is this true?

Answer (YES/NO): NO